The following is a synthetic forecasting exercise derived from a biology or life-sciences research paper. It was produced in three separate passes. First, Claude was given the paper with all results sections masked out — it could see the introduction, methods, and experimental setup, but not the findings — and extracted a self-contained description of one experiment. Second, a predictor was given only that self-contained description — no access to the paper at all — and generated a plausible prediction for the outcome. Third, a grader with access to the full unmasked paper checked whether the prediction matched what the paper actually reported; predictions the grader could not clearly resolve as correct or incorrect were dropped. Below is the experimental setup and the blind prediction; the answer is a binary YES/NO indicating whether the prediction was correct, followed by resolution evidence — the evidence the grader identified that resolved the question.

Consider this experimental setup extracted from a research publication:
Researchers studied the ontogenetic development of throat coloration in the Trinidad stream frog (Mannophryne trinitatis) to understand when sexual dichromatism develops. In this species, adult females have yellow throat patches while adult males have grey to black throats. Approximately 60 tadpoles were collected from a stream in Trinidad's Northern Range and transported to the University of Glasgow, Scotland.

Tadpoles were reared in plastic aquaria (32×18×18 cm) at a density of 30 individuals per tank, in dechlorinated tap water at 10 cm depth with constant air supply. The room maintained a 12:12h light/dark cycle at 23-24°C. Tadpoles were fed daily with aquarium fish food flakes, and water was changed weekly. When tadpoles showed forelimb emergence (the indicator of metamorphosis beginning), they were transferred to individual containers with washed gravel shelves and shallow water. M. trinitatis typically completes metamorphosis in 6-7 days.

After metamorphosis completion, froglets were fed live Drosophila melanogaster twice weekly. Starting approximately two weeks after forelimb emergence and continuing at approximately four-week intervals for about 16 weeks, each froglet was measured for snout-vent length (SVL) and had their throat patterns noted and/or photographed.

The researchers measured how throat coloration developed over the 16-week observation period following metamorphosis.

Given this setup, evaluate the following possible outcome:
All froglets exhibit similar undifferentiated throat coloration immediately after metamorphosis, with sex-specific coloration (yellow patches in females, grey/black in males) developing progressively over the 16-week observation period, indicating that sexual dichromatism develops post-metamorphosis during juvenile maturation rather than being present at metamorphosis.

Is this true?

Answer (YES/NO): YES